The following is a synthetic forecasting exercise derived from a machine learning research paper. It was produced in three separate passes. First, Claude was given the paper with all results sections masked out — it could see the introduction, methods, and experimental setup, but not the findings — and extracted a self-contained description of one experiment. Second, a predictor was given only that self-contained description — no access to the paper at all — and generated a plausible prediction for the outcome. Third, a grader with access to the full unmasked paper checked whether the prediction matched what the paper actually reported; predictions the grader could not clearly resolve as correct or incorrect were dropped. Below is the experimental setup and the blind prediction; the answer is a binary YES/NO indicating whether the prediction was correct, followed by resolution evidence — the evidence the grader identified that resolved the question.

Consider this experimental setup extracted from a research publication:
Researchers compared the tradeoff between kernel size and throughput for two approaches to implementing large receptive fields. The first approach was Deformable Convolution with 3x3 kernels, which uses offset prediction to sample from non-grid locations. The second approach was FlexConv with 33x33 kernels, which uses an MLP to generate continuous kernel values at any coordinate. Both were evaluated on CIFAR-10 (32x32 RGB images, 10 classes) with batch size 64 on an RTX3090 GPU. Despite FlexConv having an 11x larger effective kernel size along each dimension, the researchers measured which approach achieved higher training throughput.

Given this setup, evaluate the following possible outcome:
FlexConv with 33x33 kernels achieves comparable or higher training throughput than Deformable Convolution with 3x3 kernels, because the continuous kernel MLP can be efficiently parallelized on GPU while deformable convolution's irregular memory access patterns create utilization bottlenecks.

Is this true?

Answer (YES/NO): NO